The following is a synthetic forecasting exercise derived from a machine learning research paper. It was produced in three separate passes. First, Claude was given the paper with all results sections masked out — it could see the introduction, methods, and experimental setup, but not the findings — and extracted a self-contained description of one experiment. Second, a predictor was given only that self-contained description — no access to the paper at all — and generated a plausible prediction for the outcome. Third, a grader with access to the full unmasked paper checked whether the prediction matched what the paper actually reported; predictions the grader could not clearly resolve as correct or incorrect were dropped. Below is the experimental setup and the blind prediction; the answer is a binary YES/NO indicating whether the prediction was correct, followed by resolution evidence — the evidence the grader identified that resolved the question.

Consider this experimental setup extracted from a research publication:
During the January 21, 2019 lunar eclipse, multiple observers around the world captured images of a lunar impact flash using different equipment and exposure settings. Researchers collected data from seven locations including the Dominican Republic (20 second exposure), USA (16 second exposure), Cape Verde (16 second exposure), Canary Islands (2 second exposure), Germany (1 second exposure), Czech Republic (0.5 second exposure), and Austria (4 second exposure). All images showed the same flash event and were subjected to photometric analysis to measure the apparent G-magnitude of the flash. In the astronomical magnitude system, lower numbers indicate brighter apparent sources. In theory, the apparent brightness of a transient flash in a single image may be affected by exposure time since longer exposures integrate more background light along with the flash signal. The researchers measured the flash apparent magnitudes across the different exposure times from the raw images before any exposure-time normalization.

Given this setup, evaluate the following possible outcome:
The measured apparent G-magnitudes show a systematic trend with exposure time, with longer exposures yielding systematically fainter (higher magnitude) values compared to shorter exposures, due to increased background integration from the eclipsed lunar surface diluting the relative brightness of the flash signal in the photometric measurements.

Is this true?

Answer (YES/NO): YES